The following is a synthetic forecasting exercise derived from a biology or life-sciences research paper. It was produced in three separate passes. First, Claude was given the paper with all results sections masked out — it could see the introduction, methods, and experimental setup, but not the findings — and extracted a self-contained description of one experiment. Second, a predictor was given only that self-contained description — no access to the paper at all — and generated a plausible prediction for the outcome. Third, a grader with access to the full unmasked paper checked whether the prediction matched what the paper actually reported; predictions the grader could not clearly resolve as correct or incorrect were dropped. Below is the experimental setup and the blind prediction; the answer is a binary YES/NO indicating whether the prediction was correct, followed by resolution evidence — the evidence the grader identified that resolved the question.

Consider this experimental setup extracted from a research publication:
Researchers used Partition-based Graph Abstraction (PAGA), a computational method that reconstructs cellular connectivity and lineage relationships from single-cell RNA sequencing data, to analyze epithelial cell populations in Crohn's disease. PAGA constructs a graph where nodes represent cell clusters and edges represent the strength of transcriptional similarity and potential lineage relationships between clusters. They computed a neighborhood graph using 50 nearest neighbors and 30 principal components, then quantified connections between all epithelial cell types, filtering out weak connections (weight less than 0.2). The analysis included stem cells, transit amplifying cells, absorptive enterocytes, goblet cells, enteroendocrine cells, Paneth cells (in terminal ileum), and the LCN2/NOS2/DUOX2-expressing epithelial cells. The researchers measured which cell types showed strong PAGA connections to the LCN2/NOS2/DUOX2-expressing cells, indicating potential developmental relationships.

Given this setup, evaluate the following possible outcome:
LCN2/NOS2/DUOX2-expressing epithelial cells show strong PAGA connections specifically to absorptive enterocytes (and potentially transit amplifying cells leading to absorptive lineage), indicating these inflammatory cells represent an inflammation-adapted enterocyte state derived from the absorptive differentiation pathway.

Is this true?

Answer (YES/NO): YES